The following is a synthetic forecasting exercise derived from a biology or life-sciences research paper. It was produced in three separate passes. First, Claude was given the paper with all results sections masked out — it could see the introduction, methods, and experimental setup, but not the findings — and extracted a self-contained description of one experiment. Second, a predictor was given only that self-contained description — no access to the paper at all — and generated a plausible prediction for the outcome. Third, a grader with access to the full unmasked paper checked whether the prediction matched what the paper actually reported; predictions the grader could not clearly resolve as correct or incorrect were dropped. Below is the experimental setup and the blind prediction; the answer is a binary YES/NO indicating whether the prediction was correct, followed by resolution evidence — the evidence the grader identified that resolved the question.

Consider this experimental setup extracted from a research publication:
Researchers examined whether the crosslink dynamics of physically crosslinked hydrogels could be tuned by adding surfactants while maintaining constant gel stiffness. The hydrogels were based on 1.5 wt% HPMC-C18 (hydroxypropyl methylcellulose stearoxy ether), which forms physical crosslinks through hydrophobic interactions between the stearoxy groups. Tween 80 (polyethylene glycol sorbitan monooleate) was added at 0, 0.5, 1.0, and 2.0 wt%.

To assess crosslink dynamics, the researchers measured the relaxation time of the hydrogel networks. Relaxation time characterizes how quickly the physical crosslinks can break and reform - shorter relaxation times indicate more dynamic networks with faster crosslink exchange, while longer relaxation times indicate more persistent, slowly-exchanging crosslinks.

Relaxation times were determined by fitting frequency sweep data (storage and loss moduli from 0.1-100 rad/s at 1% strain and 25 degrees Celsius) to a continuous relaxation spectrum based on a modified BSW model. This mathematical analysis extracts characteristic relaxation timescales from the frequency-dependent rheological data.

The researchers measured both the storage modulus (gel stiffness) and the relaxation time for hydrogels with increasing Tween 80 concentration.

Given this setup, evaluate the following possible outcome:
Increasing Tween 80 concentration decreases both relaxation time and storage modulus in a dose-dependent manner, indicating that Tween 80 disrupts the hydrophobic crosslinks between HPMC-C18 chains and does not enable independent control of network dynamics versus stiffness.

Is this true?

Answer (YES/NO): NO